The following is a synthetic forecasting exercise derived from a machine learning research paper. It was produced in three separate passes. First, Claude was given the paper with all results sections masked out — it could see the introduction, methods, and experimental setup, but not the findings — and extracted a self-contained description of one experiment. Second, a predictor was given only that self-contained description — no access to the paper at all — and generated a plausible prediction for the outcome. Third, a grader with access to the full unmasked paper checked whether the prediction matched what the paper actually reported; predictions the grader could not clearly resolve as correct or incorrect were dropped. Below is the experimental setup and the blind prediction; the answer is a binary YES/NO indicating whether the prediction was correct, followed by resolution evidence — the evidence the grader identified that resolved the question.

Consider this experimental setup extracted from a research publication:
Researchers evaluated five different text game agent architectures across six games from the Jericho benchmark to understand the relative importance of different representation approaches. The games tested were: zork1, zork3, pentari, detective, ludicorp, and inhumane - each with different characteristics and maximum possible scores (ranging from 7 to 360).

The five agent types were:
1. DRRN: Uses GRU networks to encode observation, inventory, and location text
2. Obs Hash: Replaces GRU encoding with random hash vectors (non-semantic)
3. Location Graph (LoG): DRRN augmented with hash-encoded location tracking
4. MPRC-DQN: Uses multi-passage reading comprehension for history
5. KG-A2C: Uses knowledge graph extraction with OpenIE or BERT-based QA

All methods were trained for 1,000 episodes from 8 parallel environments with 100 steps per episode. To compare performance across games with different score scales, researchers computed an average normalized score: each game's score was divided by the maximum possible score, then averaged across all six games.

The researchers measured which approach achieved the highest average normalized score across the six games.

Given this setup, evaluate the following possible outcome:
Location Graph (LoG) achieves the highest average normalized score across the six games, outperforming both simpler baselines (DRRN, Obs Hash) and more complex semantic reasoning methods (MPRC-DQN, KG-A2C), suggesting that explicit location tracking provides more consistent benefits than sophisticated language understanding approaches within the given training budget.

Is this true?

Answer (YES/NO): NO